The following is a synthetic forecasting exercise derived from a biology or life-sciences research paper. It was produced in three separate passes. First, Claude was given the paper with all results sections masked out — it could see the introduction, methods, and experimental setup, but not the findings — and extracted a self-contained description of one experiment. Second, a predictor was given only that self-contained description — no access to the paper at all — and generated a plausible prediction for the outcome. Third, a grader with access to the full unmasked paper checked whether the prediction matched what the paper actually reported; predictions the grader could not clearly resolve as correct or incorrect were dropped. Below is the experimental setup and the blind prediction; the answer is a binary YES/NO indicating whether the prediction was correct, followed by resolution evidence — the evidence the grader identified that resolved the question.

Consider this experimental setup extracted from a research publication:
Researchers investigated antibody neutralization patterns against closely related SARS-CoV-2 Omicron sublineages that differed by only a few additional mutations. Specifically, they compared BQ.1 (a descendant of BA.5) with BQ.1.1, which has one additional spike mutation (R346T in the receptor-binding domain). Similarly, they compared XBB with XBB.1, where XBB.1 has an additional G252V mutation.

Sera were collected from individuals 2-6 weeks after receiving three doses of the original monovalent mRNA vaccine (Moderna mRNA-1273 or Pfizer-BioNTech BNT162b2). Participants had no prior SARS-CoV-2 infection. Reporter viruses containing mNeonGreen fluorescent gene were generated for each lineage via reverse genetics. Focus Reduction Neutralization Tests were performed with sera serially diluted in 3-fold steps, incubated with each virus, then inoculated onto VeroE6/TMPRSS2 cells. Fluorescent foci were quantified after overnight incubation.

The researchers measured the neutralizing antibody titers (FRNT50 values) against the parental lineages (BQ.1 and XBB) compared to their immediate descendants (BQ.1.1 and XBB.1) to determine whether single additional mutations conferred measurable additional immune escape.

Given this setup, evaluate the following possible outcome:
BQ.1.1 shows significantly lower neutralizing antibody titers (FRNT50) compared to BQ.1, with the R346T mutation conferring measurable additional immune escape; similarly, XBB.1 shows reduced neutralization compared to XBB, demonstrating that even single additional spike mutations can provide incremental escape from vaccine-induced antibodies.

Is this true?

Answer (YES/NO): YES